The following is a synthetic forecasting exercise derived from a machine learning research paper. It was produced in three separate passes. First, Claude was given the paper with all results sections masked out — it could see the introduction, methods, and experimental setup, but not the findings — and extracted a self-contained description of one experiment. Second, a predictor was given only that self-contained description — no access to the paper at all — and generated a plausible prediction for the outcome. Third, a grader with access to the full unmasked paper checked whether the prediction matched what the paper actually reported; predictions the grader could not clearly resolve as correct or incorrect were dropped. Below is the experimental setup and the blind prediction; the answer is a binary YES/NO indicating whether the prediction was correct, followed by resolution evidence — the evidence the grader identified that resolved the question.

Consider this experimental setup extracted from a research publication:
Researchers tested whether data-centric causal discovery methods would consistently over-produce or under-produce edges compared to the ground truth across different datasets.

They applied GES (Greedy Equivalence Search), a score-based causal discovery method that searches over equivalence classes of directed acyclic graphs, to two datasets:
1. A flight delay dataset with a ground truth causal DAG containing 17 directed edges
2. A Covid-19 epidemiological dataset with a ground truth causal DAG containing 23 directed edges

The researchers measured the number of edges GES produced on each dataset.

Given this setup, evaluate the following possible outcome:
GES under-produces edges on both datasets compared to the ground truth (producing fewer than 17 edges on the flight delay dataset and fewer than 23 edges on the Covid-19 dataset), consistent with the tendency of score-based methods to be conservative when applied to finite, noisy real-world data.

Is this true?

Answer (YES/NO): NO